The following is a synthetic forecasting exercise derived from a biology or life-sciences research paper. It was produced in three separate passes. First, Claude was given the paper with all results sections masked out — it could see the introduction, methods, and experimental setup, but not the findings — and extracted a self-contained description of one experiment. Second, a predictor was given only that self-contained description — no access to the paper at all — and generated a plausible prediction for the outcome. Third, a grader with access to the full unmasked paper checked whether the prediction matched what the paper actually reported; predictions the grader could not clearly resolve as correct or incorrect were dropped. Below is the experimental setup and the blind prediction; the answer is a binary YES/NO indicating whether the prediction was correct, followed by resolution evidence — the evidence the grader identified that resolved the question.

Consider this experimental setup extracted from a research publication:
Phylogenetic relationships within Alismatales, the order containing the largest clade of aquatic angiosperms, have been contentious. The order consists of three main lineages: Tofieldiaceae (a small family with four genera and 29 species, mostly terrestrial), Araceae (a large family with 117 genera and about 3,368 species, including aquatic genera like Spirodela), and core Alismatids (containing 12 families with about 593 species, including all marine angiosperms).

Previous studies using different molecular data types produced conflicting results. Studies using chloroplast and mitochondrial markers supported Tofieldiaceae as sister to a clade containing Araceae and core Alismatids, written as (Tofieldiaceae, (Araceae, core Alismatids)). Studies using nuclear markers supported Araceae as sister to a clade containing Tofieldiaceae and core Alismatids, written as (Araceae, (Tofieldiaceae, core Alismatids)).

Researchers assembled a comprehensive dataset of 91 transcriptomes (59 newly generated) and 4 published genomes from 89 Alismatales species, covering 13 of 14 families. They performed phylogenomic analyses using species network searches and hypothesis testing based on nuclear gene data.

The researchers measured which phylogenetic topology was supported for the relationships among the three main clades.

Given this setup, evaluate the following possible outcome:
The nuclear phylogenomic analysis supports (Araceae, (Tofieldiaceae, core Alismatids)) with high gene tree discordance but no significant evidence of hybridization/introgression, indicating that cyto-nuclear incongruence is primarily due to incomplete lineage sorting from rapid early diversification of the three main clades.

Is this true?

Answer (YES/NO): NO